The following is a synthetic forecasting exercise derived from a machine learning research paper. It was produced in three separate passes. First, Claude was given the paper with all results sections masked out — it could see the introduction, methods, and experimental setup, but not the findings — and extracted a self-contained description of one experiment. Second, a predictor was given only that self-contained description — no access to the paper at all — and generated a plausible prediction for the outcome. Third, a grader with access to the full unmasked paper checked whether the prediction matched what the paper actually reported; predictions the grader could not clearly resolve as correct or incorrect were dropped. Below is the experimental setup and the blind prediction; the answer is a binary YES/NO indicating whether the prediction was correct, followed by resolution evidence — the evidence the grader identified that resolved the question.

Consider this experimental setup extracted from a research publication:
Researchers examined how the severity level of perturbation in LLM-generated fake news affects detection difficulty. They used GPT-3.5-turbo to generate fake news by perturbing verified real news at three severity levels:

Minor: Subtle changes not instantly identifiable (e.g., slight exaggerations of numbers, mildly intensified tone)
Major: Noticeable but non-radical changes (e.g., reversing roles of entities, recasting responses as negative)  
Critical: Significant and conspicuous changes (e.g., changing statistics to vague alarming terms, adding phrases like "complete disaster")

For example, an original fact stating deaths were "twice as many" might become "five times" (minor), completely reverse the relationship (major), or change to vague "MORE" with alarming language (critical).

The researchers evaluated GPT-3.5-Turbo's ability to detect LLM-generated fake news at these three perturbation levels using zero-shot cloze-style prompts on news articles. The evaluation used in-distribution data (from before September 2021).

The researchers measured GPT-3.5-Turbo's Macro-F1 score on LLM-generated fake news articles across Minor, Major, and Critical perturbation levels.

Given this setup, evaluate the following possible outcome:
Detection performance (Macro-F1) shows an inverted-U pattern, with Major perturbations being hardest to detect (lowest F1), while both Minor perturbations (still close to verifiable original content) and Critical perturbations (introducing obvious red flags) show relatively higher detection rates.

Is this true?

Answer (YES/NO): NO